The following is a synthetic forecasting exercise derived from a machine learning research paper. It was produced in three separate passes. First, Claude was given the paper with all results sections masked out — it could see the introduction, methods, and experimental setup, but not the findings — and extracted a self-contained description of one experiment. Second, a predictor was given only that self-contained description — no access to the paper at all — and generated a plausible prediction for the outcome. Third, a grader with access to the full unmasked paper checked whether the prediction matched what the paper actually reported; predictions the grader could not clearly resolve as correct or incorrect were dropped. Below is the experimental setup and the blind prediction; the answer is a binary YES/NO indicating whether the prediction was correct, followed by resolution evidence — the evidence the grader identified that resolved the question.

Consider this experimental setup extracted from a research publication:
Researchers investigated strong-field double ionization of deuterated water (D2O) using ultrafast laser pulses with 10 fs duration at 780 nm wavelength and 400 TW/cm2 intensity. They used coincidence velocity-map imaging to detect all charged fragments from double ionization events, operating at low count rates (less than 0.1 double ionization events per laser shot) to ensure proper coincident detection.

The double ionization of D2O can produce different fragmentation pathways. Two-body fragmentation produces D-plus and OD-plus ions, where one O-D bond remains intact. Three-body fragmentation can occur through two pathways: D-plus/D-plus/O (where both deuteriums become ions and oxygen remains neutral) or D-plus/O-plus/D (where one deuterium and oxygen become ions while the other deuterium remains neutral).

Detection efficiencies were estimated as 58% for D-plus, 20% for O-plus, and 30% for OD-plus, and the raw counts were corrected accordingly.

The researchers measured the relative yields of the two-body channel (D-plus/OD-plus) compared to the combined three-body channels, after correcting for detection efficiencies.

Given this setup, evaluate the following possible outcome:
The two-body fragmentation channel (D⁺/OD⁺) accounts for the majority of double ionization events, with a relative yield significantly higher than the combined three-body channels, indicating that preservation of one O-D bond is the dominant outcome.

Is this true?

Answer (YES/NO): YES